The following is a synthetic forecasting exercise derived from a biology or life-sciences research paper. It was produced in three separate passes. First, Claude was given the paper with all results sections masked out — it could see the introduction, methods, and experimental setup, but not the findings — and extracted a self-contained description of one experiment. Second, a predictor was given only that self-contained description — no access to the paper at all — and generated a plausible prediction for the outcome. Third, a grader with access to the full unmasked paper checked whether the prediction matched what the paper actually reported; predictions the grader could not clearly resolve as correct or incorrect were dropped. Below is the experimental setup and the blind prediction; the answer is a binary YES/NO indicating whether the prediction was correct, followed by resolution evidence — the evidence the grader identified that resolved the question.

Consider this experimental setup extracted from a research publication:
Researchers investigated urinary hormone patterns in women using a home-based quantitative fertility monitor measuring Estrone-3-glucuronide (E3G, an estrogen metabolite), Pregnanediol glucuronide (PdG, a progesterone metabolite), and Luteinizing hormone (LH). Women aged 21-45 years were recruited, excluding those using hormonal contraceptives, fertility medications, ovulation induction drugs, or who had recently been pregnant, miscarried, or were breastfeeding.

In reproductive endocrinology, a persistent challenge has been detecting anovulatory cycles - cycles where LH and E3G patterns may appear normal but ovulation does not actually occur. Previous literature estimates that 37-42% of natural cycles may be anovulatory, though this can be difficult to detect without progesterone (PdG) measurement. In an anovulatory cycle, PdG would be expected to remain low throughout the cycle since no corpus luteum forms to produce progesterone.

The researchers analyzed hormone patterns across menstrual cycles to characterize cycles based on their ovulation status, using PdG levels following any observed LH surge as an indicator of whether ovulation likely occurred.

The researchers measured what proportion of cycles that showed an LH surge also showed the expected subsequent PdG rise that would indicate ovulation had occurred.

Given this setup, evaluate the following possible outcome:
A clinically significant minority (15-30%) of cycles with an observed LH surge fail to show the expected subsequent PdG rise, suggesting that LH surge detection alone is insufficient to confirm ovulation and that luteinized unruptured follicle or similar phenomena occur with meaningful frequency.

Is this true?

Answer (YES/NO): NO